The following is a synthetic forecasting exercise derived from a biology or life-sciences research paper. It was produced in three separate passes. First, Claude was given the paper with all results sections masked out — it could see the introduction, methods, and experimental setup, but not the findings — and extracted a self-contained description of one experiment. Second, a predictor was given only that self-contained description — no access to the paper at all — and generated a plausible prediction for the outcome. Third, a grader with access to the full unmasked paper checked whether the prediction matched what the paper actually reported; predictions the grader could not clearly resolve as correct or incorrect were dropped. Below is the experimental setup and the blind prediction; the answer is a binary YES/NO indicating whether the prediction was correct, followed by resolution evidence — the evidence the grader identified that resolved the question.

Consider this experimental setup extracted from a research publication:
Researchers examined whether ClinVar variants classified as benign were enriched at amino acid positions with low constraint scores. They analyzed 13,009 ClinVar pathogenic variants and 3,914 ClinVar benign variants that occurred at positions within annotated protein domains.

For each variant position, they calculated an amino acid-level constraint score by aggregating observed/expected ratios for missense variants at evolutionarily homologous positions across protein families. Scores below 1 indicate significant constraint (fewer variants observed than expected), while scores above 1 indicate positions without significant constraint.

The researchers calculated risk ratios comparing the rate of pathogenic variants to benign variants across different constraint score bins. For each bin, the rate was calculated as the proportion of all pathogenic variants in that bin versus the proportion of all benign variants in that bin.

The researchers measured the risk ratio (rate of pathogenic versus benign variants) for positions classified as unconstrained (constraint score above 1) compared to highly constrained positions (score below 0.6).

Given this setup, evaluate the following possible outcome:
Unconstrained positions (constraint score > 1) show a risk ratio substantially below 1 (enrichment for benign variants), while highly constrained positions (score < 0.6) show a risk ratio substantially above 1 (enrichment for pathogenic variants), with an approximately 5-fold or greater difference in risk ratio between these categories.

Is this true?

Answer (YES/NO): YES